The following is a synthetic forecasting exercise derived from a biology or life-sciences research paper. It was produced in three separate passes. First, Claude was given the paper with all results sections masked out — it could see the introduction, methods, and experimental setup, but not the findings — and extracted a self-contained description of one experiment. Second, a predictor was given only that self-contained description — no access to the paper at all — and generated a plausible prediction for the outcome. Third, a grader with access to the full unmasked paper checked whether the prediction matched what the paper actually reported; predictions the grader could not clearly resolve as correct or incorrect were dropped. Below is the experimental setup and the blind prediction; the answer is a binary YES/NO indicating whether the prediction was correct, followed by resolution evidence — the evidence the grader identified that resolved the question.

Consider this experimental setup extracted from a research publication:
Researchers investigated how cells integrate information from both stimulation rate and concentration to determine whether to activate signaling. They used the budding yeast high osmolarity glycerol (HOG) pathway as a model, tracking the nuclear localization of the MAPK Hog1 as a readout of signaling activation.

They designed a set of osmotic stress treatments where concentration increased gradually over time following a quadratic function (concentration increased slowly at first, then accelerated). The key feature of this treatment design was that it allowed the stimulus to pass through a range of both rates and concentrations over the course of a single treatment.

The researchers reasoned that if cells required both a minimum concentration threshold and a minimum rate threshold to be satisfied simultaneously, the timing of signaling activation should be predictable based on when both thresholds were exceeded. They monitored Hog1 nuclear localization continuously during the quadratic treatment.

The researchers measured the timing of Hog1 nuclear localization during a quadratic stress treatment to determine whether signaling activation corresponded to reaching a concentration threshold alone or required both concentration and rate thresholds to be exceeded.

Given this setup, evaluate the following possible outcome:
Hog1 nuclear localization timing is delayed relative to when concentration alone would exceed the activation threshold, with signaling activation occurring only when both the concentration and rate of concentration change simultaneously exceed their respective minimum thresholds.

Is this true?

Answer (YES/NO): YES